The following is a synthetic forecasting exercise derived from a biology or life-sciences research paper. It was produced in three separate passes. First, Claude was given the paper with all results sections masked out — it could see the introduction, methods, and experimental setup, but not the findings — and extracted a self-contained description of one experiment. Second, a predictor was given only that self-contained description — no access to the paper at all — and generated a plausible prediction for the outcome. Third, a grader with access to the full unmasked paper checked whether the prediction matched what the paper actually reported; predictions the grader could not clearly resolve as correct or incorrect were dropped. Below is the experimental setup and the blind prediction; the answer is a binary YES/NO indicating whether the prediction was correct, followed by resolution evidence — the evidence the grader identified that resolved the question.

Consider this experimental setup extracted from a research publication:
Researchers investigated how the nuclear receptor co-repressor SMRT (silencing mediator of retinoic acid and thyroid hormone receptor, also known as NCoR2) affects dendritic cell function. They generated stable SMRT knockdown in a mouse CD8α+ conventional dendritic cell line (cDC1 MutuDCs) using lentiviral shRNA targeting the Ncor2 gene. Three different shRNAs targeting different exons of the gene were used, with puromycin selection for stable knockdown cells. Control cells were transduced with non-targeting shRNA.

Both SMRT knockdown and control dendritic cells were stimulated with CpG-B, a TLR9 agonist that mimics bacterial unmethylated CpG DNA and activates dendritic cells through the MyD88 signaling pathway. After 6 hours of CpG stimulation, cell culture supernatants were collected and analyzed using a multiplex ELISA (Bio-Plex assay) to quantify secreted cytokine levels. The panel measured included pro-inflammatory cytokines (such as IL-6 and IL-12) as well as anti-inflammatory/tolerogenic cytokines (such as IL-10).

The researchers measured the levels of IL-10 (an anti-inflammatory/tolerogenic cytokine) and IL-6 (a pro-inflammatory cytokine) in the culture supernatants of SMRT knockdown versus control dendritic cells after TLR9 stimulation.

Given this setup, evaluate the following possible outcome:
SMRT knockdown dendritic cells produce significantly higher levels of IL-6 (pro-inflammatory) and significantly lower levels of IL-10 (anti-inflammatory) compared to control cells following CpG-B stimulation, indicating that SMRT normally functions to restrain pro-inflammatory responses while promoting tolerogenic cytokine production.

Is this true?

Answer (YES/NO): YES